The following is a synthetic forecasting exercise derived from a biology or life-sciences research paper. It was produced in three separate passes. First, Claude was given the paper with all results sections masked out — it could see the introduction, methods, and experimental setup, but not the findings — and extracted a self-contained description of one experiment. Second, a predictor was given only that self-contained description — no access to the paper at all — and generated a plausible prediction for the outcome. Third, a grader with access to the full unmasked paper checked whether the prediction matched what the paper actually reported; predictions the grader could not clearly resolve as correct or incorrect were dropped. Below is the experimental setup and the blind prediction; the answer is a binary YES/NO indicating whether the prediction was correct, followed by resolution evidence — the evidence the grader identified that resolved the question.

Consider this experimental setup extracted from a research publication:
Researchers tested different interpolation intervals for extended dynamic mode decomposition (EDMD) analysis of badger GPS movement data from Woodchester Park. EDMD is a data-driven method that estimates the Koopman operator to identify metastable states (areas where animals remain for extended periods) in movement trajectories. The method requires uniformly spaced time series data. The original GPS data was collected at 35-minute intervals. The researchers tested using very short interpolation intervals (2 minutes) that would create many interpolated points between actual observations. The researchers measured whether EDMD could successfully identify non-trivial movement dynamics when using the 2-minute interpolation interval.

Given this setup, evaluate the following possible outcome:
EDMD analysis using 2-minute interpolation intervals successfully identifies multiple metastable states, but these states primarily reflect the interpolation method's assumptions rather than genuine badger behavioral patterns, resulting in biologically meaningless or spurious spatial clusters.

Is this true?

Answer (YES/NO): NO